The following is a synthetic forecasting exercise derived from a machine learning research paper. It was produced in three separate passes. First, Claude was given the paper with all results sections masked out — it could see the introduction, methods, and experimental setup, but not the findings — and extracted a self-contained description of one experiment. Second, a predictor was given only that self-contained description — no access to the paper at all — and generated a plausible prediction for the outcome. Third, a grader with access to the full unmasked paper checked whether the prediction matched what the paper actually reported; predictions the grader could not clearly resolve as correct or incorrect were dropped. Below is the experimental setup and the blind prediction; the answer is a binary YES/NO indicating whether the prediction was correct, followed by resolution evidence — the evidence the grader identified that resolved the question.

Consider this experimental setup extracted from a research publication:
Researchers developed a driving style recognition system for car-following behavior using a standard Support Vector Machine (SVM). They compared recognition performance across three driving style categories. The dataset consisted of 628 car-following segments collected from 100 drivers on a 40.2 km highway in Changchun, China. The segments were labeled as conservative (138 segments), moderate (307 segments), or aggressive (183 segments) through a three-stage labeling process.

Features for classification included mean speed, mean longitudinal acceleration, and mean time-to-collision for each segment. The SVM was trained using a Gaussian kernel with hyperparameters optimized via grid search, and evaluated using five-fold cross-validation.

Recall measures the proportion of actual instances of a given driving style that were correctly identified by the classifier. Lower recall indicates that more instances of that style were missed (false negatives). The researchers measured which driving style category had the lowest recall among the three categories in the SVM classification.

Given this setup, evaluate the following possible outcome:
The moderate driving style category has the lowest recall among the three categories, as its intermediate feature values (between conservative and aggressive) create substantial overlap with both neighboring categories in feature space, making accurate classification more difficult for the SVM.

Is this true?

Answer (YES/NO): NO